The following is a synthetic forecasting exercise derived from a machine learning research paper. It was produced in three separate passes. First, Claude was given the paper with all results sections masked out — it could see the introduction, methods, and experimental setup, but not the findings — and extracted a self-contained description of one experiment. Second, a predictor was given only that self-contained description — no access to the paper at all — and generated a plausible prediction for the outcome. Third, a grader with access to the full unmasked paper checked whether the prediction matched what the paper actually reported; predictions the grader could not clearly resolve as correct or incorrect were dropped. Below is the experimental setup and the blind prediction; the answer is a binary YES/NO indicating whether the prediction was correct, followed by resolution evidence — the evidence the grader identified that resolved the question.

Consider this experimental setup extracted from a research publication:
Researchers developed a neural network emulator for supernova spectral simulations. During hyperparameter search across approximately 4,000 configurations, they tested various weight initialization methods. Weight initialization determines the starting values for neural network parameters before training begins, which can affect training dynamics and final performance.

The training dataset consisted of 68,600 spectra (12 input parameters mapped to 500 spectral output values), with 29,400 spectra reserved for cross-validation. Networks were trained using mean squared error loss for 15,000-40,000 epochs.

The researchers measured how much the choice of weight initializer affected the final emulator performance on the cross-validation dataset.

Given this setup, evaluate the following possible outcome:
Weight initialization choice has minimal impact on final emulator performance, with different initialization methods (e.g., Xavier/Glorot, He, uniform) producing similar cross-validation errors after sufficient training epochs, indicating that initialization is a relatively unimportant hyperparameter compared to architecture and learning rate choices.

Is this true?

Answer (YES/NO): YES